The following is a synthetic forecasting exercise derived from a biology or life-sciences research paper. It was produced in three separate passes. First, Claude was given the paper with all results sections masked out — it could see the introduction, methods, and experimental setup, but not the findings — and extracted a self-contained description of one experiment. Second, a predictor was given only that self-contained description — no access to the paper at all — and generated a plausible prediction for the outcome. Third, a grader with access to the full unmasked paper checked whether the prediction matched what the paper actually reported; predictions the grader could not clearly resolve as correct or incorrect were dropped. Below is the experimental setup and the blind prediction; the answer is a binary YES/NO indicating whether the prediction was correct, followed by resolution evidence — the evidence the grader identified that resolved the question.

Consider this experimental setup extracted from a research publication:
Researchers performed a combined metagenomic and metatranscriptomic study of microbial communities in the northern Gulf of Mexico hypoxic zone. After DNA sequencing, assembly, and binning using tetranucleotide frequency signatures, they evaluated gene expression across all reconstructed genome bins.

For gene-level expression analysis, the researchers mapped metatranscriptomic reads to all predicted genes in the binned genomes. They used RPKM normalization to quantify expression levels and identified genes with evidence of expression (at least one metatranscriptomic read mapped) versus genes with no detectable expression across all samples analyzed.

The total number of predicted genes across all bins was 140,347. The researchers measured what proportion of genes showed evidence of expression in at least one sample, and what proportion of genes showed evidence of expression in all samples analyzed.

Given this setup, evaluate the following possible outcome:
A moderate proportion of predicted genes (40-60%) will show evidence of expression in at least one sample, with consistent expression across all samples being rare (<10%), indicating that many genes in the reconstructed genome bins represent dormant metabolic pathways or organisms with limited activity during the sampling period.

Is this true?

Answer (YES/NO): NO